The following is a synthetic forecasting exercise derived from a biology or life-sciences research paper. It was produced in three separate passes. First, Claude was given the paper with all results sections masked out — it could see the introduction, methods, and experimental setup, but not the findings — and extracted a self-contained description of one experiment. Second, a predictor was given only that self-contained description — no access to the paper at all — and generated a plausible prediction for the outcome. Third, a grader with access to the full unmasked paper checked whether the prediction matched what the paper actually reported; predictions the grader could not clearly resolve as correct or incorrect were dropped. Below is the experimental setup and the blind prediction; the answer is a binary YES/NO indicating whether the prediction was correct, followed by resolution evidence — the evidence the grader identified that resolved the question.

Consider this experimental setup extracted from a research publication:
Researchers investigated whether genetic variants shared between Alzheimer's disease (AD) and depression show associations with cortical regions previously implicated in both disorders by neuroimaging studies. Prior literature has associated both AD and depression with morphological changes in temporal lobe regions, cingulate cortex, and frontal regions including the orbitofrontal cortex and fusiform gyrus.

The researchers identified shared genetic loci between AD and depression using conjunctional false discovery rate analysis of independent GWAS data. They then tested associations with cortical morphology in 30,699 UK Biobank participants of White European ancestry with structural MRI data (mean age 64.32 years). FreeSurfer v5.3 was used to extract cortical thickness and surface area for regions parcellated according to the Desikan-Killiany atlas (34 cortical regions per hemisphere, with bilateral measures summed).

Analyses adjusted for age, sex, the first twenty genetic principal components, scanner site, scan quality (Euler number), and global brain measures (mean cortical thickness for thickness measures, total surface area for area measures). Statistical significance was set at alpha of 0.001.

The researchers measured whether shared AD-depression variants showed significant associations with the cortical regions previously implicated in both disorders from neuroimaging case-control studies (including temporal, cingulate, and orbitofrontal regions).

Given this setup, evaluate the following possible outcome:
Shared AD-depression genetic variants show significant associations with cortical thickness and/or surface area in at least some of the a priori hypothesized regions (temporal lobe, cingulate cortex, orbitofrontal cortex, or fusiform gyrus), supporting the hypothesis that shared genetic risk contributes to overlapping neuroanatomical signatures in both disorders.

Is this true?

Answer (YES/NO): YES